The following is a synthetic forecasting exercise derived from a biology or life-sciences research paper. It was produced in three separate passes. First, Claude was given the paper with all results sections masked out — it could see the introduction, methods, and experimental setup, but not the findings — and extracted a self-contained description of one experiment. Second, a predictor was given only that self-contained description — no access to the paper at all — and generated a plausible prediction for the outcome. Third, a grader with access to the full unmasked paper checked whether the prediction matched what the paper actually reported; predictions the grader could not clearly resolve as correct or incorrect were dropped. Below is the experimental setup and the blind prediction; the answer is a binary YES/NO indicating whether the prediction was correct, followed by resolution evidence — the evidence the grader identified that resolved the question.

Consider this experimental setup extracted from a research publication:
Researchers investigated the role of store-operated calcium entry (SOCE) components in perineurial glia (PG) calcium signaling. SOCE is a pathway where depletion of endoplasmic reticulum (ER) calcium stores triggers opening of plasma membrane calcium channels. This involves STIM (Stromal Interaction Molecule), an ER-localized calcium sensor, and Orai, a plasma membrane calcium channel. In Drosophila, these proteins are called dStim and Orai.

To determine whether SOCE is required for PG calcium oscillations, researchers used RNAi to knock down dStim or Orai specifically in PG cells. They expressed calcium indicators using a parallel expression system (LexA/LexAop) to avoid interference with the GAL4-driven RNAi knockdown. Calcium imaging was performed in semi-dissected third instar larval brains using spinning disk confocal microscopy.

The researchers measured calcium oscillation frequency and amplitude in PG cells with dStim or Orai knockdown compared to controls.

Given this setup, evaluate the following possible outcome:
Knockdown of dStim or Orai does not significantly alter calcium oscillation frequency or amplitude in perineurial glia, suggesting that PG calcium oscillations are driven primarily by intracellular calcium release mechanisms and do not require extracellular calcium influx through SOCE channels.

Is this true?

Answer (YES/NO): NO